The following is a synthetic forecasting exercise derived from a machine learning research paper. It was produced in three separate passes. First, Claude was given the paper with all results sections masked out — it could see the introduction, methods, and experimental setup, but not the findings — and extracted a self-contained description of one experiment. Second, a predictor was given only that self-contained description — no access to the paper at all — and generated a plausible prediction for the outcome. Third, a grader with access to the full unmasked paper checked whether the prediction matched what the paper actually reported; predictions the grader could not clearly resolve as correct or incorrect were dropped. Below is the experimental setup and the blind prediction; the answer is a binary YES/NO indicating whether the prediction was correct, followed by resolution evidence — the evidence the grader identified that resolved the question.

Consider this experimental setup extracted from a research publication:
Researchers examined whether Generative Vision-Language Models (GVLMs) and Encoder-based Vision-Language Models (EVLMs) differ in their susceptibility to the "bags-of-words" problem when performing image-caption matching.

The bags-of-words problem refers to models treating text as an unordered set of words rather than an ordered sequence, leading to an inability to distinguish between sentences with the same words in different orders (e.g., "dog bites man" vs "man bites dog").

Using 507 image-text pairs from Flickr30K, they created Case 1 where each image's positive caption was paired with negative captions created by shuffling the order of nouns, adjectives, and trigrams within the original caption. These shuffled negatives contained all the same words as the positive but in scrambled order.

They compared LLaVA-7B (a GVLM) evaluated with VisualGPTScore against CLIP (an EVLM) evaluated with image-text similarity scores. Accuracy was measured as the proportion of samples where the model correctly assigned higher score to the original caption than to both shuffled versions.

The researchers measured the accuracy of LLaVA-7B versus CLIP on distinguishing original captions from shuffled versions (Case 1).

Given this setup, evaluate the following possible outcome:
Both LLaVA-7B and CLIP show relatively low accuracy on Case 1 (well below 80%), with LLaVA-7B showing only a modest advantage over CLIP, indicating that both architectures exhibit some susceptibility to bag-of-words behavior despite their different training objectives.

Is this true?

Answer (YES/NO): NO